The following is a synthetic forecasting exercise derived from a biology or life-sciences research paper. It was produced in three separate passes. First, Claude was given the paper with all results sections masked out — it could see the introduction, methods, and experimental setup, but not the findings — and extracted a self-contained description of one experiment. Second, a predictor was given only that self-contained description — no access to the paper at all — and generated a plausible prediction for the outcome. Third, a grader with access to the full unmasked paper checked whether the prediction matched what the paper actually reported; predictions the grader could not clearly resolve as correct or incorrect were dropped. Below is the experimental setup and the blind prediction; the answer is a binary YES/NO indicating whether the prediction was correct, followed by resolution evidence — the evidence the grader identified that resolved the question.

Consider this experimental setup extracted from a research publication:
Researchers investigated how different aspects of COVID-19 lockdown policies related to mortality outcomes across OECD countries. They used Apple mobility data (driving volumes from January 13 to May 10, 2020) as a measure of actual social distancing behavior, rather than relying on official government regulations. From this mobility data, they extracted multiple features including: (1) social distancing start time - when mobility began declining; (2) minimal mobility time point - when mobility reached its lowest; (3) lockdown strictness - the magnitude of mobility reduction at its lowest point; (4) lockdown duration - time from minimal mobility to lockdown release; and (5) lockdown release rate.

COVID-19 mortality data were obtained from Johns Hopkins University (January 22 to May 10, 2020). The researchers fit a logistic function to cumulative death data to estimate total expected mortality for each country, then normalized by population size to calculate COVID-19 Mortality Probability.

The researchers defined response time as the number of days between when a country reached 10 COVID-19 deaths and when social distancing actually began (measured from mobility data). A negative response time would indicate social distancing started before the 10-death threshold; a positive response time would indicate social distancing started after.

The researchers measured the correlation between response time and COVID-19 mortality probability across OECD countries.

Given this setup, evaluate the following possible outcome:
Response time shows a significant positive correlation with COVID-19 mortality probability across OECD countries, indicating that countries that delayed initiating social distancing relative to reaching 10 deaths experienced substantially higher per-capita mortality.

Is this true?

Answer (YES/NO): YES